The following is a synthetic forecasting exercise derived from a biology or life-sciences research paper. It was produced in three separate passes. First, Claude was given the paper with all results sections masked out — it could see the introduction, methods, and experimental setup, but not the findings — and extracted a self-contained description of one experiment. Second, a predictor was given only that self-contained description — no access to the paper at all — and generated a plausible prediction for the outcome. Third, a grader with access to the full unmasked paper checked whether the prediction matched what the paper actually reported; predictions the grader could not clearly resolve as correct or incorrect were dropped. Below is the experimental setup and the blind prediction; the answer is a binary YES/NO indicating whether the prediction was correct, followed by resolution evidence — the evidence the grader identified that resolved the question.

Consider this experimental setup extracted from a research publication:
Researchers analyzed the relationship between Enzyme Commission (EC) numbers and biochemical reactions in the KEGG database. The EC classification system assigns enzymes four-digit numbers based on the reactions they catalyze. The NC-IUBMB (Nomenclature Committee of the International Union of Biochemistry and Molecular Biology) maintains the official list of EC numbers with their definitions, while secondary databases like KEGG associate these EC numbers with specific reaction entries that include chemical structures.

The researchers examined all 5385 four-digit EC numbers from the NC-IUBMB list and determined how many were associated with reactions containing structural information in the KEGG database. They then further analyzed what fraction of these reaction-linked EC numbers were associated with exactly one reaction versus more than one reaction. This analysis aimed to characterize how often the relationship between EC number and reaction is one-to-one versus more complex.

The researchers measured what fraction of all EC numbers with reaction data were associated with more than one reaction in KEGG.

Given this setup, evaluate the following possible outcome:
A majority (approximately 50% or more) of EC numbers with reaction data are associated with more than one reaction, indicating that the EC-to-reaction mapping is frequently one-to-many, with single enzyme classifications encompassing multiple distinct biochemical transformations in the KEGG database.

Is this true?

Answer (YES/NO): NO